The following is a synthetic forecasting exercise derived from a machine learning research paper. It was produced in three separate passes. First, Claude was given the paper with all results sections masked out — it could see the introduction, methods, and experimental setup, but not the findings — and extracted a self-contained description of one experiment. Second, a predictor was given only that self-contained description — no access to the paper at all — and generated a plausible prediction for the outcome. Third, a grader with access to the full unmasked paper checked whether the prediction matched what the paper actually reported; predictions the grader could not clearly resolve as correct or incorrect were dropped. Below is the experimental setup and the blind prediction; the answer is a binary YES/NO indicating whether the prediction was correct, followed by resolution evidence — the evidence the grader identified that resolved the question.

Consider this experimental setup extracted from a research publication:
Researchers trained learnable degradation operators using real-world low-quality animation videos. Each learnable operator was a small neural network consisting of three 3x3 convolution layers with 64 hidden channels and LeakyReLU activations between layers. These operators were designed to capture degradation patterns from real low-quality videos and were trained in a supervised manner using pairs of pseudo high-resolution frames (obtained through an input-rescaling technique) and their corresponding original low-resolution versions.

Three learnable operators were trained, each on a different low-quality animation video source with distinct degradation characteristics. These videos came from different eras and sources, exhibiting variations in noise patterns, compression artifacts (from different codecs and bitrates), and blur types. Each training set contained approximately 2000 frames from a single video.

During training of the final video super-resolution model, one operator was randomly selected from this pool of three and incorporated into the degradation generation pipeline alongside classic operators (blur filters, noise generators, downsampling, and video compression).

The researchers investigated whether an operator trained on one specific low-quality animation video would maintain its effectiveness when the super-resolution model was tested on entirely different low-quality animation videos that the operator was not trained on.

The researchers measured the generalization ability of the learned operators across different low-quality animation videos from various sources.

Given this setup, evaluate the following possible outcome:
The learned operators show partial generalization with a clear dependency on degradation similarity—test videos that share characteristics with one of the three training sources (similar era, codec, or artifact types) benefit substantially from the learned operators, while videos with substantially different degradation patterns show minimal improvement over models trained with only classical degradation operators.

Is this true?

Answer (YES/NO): NO